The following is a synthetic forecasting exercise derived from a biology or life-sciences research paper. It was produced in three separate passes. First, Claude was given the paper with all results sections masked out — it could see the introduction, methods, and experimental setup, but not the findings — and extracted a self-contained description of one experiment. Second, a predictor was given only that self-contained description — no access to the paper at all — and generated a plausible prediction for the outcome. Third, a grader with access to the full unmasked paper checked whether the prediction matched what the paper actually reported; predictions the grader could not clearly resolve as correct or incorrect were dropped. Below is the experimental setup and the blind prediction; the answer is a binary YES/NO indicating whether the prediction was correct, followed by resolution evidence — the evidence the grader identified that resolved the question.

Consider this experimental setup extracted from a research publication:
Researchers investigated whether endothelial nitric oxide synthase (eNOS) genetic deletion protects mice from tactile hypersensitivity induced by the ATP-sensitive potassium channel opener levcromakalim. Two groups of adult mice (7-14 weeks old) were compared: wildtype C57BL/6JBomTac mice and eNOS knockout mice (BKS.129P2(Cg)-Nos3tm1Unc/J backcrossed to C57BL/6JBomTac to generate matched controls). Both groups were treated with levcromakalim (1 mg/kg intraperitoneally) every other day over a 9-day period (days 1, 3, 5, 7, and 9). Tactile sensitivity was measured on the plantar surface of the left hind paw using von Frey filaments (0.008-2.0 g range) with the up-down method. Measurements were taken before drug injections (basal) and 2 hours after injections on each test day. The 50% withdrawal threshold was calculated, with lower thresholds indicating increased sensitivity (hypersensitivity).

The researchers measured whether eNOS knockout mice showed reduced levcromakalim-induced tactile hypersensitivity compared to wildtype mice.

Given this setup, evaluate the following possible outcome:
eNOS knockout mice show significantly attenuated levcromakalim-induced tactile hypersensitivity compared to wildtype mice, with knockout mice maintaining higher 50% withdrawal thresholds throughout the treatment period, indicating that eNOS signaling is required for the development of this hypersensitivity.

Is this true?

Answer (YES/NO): YES